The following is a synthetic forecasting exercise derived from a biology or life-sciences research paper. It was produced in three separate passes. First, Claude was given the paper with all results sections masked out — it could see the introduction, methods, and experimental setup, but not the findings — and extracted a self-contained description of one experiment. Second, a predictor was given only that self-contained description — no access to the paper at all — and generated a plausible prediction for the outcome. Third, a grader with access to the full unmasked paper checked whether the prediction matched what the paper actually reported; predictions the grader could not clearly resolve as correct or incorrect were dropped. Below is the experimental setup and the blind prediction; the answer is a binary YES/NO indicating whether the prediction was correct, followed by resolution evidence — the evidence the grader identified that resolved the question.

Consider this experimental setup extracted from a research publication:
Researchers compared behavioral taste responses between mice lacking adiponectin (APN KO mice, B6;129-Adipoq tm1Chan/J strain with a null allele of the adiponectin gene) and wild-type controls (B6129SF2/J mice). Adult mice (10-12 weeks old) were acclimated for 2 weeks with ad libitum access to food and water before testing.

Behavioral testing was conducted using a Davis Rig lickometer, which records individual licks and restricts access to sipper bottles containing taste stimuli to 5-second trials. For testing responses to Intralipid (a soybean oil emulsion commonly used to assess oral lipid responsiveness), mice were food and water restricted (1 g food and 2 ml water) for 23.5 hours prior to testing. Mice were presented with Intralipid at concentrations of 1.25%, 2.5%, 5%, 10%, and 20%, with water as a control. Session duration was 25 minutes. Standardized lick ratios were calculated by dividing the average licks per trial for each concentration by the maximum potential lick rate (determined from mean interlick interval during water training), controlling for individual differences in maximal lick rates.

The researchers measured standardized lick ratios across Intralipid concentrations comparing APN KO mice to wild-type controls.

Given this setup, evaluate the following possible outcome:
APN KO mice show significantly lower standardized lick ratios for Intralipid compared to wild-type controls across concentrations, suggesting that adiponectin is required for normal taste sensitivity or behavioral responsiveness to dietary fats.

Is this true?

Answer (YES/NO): NO